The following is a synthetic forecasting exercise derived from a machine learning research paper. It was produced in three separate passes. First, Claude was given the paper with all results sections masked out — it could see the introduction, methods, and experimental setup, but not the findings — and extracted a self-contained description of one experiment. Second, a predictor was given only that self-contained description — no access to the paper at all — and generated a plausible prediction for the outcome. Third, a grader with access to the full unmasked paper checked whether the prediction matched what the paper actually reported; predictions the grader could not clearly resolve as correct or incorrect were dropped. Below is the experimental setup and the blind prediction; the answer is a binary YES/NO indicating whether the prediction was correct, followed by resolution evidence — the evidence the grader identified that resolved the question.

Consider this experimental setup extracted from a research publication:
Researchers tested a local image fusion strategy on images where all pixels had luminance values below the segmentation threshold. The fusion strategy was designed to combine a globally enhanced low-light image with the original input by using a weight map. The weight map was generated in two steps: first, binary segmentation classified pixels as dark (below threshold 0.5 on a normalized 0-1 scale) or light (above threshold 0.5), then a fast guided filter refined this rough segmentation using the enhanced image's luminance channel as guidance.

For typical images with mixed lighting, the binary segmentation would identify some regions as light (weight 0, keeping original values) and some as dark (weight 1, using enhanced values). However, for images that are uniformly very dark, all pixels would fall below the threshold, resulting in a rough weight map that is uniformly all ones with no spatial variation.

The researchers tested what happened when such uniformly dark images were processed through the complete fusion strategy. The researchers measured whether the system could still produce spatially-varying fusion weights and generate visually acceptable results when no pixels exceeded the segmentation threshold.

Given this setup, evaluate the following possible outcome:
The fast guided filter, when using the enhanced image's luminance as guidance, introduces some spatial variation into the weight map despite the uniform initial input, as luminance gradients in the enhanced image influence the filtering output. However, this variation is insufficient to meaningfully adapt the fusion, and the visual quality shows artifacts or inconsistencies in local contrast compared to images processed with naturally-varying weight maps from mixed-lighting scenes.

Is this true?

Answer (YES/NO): NO